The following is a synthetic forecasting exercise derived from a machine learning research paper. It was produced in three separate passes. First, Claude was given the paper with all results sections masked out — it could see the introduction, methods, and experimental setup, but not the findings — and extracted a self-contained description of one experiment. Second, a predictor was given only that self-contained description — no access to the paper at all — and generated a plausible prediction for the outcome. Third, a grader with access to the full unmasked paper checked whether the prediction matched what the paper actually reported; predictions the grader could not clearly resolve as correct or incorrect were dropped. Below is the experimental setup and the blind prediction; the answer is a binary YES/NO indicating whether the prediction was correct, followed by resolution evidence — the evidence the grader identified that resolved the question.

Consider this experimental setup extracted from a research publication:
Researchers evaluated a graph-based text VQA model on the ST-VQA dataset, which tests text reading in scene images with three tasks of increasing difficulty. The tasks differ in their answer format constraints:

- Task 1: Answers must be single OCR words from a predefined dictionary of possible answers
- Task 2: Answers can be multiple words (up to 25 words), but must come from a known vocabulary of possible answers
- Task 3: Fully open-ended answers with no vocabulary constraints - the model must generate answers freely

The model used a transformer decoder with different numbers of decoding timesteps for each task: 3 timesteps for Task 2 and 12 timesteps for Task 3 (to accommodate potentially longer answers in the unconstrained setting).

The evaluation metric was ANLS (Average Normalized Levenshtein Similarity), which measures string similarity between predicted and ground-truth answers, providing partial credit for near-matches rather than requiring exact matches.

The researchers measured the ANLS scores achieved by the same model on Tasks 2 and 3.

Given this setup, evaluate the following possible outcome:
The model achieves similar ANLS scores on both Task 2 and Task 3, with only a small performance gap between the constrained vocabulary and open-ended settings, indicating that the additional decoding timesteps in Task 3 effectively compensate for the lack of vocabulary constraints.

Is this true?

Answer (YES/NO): YES